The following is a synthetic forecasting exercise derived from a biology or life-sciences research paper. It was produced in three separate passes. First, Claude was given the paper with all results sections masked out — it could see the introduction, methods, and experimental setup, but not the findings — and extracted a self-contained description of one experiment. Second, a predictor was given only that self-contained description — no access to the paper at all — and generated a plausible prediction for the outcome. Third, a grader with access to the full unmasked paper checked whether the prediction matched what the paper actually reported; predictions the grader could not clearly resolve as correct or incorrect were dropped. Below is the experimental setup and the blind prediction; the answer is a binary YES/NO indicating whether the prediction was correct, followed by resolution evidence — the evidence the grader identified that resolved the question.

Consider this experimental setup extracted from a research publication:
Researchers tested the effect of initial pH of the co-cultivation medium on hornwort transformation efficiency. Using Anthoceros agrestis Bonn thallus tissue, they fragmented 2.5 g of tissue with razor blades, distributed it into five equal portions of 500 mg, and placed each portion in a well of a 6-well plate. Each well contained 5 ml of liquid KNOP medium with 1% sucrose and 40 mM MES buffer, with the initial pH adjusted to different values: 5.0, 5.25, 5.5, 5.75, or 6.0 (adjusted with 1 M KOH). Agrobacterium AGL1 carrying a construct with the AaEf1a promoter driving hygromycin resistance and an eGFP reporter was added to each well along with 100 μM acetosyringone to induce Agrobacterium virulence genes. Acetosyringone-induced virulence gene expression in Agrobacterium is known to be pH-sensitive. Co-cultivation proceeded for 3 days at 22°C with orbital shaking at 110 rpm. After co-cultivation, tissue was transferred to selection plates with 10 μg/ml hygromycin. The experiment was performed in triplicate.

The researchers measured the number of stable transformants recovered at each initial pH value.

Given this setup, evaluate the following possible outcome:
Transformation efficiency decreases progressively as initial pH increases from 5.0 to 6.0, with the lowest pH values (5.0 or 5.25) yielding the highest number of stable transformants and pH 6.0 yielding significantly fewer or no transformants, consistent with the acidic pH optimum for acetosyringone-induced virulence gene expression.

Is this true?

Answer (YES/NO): NO